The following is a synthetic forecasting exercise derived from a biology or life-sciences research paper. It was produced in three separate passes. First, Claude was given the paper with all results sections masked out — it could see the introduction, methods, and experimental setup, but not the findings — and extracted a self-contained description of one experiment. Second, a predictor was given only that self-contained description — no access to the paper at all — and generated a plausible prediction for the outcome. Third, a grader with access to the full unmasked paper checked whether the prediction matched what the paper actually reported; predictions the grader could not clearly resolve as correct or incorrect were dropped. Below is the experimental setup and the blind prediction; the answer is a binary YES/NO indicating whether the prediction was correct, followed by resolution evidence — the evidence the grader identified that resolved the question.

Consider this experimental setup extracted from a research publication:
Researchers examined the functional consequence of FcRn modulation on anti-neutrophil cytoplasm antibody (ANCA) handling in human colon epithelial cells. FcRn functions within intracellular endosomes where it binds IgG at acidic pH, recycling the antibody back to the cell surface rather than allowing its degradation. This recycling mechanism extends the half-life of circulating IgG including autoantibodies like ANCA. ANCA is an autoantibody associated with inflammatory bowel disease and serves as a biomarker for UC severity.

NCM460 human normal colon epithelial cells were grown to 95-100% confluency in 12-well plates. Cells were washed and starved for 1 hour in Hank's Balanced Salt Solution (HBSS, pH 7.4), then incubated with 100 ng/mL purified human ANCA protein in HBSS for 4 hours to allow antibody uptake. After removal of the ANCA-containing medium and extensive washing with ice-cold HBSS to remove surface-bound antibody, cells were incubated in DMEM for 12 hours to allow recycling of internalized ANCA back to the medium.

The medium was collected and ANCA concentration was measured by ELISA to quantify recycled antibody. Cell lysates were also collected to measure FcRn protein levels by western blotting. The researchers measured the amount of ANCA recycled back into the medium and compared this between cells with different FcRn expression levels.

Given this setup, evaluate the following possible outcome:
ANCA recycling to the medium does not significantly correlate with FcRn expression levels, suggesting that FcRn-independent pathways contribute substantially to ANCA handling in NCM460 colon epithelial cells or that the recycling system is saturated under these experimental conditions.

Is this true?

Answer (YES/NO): NO